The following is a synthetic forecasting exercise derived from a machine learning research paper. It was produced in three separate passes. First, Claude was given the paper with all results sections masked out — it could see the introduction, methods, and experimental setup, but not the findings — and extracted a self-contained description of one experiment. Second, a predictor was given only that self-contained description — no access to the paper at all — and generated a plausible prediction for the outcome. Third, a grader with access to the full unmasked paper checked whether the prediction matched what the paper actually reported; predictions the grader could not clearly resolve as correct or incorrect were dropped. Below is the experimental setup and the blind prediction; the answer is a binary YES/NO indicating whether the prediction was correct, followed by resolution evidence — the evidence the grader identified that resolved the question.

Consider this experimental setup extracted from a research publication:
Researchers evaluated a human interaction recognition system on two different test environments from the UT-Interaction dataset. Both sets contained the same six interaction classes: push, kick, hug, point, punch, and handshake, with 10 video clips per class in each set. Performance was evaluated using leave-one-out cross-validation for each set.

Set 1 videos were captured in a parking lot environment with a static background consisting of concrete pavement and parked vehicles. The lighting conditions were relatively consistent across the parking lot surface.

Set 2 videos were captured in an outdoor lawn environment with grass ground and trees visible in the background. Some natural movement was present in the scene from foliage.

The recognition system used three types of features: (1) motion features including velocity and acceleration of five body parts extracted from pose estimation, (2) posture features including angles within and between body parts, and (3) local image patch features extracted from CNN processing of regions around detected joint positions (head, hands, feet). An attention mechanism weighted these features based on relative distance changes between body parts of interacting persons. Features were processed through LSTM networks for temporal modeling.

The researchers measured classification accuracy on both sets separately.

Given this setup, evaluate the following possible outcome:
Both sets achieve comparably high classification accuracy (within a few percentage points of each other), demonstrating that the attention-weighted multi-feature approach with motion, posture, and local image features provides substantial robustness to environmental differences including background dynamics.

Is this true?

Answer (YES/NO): YES